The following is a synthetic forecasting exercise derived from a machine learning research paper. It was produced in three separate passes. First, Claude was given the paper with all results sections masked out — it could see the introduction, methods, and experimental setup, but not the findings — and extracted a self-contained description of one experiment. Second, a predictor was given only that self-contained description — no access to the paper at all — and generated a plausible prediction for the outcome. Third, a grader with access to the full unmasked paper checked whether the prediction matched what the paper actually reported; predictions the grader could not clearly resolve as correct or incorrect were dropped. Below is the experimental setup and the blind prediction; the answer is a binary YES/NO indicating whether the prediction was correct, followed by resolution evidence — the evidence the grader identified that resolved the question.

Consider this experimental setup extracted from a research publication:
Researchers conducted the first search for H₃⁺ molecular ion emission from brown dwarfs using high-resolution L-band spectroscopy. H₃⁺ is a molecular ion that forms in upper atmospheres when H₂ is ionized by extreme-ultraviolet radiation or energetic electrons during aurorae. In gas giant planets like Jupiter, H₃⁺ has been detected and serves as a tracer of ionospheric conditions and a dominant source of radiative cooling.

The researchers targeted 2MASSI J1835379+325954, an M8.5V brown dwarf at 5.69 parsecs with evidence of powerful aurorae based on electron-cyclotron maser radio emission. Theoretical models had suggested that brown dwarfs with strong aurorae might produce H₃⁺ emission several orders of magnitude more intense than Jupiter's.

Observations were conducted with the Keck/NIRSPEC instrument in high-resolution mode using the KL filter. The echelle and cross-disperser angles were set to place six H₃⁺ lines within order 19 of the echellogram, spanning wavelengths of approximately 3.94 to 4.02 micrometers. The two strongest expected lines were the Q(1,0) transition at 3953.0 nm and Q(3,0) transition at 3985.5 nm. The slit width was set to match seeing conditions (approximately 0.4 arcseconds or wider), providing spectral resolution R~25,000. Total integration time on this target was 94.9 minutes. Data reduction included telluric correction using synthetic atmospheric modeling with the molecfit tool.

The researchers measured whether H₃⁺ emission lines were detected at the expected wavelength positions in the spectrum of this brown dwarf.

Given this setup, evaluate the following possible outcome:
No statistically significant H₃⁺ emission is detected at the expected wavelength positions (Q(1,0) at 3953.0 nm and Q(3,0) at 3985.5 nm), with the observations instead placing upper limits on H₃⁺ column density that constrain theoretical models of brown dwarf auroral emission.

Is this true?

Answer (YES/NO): NO